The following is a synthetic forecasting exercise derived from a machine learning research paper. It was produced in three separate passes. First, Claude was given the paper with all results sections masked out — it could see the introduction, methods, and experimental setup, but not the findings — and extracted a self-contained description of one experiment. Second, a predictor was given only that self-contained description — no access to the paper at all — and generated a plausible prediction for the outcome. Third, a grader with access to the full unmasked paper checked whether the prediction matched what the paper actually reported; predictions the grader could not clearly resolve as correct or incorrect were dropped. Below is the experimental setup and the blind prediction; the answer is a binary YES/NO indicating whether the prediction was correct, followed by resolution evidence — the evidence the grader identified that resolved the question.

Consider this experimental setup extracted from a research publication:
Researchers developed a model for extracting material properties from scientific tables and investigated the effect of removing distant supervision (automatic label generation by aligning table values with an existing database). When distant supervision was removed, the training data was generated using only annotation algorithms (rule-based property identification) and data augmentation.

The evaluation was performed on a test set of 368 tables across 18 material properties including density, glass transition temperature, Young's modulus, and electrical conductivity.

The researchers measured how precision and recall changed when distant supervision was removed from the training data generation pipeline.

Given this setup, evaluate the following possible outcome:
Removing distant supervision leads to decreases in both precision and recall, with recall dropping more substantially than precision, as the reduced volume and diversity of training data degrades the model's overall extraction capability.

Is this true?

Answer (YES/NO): NO